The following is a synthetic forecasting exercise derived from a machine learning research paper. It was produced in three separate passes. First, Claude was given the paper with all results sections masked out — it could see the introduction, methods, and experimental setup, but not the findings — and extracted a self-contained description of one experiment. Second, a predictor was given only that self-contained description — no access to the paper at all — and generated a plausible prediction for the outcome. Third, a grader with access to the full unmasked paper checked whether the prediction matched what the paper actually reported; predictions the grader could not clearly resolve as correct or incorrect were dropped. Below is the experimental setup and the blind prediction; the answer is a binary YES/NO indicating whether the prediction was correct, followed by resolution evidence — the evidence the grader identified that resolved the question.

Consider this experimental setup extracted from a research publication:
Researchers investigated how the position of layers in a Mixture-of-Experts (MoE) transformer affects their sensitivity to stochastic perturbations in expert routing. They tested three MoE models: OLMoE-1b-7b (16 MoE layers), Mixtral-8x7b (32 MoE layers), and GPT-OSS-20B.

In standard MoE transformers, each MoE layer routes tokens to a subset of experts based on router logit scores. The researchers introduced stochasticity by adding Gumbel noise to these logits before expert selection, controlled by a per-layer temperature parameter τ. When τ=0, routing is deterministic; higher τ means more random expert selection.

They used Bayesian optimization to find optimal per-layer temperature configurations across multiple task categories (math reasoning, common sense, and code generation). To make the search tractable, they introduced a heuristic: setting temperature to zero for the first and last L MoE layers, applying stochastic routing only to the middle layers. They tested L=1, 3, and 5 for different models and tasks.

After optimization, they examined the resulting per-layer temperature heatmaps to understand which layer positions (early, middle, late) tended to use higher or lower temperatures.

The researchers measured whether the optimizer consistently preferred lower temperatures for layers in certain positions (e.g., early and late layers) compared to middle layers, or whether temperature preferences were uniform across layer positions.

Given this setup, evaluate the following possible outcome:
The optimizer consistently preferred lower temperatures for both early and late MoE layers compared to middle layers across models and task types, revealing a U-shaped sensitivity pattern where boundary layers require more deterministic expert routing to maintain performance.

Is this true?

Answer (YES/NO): YES